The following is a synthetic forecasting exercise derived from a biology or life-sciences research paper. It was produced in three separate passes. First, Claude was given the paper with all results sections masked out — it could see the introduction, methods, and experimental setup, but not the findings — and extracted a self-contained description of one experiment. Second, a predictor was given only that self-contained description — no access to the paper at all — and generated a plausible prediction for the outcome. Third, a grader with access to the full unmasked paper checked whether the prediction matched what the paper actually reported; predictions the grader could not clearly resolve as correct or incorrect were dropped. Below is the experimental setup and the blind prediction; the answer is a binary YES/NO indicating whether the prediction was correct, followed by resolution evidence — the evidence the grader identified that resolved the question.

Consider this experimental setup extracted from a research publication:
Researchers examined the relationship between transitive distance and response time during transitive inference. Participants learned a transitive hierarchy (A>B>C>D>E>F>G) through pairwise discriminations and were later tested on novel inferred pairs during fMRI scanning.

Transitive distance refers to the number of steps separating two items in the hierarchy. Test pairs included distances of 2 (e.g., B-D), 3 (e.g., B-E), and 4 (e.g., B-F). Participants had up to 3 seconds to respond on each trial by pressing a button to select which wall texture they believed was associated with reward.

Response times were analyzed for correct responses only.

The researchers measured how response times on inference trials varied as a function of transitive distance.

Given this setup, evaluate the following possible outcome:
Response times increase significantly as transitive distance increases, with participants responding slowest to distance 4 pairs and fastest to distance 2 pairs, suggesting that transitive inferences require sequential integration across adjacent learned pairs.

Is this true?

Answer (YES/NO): NO